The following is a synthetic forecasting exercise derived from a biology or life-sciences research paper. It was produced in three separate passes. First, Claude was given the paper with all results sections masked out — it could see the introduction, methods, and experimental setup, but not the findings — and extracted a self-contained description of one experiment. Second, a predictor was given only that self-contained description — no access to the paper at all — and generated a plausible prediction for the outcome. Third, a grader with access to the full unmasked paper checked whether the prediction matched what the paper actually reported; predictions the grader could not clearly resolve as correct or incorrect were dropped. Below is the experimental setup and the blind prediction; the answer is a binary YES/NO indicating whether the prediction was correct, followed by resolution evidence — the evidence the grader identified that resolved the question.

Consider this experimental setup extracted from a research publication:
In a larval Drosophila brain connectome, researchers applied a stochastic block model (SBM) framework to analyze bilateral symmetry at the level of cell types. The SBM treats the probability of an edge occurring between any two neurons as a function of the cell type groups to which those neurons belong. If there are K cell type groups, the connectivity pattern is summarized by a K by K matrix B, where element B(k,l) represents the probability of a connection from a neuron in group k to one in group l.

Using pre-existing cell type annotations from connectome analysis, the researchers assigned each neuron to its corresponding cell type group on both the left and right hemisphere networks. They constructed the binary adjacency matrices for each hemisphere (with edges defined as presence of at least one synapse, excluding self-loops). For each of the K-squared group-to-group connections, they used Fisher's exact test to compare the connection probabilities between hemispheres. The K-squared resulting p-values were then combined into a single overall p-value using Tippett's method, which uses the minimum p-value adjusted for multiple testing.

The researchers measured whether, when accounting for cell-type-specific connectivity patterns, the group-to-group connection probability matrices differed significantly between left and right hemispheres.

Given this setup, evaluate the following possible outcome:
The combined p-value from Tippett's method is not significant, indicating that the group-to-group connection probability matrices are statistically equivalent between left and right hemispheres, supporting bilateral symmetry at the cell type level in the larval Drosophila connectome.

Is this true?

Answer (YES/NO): NO